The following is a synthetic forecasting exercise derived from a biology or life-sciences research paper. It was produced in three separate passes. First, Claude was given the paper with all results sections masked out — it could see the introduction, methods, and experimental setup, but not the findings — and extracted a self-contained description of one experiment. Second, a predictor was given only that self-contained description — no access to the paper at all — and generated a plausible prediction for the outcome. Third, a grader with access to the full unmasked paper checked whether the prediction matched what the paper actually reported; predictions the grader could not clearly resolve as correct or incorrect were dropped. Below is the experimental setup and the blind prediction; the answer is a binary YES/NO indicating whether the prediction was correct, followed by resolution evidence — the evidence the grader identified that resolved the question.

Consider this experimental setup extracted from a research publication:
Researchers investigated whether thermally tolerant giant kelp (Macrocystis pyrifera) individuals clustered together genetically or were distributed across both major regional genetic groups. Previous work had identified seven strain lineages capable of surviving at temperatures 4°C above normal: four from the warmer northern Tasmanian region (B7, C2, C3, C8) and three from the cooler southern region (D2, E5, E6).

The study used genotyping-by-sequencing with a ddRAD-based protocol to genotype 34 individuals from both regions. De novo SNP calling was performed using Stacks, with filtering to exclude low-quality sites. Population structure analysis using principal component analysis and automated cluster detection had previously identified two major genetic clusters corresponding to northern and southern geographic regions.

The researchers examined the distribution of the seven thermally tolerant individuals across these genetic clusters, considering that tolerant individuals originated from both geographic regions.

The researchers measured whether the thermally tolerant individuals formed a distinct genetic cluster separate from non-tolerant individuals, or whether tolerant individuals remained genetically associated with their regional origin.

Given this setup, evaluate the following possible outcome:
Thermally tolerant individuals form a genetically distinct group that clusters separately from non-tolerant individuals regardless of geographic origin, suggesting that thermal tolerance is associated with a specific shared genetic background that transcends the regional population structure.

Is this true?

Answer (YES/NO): NO